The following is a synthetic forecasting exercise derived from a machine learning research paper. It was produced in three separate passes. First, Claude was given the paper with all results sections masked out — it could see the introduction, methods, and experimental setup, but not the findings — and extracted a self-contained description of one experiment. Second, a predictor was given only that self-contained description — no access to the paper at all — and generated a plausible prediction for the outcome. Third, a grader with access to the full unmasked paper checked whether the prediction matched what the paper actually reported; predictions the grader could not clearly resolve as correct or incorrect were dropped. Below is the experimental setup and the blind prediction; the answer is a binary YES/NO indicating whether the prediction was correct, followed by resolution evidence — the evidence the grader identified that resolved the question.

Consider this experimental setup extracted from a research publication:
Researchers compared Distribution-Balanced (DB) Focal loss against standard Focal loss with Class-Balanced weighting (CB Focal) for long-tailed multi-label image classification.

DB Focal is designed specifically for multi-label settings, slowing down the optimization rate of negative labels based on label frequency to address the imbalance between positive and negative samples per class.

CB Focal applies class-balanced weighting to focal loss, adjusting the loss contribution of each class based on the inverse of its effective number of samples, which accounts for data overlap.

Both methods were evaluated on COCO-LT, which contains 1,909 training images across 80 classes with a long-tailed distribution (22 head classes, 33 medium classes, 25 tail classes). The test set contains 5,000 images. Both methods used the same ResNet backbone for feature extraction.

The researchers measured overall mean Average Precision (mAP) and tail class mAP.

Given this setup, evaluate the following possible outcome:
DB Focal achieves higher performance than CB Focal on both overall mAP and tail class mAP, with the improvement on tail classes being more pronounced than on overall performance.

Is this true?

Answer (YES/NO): YES